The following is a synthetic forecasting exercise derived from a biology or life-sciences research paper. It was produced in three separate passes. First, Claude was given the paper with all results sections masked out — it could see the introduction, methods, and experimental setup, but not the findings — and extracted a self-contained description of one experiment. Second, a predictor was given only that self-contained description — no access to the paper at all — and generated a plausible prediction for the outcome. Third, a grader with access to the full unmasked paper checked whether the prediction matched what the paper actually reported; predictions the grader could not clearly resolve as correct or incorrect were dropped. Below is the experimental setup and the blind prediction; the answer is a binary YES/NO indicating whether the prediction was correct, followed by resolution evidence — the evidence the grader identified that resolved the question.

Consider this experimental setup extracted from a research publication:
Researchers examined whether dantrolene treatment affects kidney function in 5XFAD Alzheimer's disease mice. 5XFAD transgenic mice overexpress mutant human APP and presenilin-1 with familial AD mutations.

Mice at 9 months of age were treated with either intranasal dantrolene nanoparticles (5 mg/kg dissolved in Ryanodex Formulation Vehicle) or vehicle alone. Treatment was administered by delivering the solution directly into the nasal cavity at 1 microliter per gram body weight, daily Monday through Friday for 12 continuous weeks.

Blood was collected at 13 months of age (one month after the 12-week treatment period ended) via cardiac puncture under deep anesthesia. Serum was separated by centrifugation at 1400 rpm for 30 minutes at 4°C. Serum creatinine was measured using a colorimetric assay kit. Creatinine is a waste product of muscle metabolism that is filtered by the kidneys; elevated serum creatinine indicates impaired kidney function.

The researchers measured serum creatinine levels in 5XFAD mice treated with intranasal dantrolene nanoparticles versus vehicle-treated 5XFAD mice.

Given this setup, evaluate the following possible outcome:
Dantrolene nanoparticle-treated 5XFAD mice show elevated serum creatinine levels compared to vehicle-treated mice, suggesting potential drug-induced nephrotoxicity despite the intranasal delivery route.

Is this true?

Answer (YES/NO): NO